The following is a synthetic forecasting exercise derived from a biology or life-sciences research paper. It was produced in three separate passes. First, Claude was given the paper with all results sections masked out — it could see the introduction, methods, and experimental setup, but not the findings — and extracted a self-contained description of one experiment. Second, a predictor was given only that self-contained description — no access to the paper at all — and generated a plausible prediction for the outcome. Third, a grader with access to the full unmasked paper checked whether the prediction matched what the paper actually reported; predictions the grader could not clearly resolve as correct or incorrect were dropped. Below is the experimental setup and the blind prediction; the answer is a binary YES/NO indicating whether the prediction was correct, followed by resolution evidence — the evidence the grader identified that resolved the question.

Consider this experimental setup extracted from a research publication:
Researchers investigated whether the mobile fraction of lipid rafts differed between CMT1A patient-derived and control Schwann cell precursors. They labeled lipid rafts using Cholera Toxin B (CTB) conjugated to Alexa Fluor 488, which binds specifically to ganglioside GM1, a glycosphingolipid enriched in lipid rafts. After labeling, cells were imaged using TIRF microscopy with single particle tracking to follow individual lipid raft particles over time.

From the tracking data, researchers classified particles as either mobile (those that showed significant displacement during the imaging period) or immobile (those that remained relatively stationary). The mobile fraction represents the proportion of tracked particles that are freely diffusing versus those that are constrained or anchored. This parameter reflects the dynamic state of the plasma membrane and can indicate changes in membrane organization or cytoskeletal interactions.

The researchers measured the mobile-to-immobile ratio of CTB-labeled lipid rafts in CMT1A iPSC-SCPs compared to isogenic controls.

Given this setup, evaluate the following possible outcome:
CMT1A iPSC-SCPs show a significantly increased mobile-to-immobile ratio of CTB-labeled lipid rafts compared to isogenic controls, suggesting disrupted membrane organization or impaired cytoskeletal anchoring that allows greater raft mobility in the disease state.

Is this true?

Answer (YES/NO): NO